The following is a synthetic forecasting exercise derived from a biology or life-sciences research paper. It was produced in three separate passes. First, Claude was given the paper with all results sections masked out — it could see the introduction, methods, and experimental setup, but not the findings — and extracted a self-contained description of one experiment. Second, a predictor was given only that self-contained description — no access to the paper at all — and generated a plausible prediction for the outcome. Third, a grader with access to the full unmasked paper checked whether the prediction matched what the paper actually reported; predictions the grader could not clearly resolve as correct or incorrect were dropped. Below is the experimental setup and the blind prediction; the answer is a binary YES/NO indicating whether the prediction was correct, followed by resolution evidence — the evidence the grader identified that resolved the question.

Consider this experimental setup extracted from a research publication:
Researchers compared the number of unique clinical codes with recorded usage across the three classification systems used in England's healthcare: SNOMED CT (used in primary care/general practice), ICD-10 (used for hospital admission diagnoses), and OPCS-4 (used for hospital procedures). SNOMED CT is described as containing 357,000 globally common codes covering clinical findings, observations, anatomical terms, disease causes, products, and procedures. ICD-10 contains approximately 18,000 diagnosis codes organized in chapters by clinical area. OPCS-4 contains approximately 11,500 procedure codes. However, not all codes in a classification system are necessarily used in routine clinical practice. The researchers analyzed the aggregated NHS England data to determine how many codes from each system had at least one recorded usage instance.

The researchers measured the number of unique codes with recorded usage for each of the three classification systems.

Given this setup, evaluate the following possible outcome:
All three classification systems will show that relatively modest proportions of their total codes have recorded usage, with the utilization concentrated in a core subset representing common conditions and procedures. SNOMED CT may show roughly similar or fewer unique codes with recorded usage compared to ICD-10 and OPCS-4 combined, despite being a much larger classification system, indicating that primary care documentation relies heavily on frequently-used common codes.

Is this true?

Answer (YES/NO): NO